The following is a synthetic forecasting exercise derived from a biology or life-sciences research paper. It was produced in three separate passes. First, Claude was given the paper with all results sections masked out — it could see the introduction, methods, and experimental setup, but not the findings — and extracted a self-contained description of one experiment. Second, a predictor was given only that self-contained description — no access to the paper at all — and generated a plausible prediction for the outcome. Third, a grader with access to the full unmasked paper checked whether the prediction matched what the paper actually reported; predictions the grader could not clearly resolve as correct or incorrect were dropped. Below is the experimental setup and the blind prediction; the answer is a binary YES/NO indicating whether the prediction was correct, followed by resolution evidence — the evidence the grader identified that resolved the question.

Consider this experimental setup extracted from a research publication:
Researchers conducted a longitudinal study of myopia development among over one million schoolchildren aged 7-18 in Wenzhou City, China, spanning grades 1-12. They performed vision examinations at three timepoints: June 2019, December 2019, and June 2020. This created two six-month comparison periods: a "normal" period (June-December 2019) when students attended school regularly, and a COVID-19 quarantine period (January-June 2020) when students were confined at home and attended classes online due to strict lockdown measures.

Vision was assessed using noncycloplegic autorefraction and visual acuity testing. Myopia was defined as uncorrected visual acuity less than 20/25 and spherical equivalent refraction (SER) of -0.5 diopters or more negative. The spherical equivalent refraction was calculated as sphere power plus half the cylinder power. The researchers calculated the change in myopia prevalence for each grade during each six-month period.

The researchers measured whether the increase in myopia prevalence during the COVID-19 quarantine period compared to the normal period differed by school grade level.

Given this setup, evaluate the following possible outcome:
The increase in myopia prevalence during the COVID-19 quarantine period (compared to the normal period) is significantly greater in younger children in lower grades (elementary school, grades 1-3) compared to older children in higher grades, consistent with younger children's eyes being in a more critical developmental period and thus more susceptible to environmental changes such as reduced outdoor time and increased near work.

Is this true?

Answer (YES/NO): NO